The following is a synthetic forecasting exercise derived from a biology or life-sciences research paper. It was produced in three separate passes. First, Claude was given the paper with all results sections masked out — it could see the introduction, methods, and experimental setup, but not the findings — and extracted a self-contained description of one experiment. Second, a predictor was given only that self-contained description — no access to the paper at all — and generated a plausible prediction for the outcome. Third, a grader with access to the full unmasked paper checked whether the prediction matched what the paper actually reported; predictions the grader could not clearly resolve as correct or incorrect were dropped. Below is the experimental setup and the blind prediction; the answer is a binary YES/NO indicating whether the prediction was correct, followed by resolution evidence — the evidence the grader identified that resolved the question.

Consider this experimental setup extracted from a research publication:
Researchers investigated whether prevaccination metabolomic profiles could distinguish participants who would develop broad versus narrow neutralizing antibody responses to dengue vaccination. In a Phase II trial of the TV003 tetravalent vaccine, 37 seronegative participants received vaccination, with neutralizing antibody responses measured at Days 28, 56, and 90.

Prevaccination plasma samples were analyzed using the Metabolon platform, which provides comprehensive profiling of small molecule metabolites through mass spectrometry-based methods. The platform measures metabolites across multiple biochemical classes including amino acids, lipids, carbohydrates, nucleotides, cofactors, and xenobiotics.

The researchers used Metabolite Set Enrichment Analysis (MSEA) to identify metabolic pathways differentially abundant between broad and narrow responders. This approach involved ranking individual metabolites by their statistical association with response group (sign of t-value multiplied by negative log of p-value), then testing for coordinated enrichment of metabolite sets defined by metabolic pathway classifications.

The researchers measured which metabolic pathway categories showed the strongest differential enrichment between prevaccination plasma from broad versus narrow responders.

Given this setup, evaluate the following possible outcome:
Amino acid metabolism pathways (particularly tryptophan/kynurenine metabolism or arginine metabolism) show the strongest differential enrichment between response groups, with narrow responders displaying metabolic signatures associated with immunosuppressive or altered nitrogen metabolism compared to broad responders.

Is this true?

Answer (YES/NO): NO